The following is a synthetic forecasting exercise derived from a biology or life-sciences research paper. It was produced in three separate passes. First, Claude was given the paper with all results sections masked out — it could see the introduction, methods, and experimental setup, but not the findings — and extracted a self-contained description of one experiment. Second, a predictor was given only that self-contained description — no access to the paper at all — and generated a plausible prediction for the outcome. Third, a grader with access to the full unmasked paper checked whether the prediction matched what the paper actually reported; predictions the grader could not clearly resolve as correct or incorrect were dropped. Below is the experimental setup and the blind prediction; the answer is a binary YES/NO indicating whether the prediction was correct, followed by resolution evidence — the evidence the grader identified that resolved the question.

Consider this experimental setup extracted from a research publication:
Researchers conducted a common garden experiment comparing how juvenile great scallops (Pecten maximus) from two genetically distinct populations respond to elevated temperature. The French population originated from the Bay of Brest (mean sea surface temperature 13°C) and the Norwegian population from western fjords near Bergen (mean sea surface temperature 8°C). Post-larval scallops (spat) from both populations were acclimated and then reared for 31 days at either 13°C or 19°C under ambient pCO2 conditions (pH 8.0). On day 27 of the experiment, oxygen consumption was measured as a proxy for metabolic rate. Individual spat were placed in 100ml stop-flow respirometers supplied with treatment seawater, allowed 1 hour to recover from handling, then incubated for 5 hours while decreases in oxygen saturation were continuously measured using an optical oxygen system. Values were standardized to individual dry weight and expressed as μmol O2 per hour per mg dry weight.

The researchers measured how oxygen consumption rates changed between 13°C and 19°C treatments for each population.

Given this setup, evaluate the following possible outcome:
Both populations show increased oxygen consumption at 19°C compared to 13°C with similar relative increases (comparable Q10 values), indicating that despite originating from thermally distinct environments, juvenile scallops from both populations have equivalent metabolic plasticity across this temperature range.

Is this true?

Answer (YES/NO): NO